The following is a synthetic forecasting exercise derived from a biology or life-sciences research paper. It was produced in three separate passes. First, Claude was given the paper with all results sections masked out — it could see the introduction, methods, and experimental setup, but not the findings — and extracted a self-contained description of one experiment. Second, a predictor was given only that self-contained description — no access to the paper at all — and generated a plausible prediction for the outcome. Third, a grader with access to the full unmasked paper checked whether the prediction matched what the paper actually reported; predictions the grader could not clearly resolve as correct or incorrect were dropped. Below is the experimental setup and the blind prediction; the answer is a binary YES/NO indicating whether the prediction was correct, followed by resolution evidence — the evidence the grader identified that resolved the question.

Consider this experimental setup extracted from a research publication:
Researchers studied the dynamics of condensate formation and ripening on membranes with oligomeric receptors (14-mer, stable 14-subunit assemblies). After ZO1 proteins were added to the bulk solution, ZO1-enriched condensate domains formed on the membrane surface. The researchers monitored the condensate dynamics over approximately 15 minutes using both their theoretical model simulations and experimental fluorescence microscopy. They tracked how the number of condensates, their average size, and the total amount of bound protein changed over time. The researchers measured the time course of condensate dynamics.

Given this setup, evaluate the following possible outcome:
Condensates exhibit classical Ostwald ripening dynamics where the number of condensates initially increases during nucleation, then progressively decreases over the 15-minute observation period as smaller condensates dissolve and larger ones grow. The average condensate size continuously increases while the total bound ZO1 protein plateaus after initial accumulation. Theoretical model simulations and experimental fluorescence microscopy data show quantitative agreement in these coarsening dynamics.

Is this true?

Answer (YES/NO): NO